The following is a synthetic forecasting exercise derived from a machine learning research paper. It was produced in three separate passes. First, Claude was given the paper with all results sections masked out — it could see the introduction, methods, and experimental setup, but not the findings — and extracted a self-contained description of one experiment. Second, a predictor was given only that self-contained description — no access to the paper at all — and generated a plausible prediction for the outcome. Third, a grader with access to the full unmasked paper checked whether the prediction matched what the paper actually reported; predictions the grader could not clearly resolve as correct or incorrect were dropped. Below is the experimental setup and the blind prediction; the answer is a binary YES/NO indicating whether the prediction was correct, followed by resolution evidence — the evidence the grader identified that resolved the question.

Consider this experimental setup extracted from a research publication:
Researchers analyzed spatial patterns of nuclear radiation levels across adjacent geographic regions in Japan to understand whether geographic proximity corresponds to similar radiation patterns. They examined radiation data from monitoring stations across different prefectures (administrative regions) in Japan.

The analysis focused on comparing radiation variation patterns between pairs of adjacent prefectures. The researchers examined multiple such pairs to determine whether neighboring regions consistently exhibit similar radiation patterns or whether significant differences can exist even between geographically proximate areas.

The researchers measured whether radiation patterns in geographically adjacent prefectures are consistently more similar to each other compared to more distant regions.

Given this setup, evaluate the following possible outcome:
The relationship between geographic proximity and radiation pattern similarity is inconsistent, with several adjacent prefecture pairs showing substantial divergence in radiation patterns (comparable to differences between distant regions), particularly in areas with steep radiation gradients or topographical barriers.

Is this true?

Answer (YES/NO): NO